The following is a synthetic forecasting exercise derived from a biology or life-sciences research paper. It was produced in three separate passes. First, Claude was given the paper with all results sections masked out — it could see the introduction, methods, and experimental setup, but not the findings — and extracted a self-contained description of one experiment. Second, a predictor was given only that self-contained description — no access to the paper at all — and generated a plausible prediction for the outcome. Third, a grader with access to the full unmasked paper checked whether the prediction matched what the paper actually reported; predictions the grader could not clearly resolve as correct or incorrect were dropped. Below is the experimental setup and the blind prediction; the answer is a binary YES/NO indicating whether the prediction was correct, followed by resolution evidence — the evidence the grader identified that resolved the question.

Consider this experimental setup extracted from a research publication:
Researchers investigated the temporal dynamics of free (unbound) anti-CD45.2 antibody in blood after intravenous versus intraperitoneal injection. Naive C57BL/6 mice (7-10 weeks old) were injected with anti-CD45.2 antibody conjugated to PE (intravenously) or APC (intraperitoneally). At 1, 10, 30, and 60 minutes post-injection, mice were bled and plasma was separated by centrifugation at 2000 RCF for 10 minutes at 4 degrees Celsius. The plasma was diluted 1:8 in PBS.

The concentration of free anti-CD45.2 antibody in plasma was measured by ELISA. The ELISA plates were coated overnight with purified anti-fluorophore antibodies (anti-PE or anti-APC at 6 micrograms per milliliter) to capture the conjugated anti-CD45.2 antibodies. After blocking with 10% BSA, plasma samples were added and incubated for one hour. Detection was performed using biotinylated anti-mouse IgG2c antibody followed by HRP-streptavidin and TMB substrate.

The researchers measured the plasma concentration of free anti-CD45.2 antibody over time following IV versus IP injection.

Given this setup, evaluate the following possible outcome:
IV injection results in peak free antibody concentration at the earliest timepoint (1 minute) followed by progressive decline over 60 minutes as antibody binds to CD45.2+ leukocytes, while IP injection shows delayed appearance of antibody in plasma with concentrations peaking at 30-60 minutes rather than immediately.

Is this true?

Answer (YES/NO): YES